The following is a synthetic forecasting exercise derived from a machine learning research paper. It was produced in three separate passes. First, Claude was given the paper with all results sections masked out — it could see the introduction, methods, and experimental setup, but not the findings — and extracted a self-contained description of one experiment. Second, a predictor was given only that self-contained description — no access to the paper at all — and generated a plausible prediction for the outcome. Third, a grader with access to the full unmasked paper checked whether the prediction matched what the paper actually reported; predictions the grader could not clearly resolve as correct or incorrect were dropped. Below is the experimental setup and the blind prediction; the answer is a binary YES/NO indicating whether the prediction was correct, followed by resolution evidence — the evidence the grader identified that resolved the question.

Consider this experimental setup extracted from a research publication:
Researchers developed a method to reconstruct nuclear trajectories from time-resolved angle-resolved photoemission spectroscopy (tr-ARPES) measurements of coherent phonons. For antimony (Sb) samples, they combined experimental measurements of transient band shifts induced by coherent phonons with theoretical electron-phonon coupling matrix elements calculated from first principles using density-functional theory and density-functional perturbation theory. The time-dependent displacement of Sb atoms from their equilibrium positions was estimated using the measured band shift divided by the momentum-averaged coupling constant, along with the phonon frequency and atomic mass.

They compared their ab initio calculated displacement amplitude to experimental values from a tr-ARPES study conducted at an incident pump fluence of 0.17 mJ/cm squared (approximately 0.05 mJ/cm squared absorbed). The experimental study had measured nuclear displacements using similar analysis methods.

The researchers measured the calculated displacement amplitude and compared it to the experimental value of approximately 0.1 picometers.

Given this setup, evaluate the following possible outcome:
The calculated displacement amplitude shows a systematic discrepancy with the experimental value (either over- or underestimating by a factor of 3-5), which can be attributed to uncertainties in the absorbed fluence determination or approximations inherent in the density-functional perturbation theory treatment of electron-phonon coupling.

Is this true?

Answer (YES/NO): NO